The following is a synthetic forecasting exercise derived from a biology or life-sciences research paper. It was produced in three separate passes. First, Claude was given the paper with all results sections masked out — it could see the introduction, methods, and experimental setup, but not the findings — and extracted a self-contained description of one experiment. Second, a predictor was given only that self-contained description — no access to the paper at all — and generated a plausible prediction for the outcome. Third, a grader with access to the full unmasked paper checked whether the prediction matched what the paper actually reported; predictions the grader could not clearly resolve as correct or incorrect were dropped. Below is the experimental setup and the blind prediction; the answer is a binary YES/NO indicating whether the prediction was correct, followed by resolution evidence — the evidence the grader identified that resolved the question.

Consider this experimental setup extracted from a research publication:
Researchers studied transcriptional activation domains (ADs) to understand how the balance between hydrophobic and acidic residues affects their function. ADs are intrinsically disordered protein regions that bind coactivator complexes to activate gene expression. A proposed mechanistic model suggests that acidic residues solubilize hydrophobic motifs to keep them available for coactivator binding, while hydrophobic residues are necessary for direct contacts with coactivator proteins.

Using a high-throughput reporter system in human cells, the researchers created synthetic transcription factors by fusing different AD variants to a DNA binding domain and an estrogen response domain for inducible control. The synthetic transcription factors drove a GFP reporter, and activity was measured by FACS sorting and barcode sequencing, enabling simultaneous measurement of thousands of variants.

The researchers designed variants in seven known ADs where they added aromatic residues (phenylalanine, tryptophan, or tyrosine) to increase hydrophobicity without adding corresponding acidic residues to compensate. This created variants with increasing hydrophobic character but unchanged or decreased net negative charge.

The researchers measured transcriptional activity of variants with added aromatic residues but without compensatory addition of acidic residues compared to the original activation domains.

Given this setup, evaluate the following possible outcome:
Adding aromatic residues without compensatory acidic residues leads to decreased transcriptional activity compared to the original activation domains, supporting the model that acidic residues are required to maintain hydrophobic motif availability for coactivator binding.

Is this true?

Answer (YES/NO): NO